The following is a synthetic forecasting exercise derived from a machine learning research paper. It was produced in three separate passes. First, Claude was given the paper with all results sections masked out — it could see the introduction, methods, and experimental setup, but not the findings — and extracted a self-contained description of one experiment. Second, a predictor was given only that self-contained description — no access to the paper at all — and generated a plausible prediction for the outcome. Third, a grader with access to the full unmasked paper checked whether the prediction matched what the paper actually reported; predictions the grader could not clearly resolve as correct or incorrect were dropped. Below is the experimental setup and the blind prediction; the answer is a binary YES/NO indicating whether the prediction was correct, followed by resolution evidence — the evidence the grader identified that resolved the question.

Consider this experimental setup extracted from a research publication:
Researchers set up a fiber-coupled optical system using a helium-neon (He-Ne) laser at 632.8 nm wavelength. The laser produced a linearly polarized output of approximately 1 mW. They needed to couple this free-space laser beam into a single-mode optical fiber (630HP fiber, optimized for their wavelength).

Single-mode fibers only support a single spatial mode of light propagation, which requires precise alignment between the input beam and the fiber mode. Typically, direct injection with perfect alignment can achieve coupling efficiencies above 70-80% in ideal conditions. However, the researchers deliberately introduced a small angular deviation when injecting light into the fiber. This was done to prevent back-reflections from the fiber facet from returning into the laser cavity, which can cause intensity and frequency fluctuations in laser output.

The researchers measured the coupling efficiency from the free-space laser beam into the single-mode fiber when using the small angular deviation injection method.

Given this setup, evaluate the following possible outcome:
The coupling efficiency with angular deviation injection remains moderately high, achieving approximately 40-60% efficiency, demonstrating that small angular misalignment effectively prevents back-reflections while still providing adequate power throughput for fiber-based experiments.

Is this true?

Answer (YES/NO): NO